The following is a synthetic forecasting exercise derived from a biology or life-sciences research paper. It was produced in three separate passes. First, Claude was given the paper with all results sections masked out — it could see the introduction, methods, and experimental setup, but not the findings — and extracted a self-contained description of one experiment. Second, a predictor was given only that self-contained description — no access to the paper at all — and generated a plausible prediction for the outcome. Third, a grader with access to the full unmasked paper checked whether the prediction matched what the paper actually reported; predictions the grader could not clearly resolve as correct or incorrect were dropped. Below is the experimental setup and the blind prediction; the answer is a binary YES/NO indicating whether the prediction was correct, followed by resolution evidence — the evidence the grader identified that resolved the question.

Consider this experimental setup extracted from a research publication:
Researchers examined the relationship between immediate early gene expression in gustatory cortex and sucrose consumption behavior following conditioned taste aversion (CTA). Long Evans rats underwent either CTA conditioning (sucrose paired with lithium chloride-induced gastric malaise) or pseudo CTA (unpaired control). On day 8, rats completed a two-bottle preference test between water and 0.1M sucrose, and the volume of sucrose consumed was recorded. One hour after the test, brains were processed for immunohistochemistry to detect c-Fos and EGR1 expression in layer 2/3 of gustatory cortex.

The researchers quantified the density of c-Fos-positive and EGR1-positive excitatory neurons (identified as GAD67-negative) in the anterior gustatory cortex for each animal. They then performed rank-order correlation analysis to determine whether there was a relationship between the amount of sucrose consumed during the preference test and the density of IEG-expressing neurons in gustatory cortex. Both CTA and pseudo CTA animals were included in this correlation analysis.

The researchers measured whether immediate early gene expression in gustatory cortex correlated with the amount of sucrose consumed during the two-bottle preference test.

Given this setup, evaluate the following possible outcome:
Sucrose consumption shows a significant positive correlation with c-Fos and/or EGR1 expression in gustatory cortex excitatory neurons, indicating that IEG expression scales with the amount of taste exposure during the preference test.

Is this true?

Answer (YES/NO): NO